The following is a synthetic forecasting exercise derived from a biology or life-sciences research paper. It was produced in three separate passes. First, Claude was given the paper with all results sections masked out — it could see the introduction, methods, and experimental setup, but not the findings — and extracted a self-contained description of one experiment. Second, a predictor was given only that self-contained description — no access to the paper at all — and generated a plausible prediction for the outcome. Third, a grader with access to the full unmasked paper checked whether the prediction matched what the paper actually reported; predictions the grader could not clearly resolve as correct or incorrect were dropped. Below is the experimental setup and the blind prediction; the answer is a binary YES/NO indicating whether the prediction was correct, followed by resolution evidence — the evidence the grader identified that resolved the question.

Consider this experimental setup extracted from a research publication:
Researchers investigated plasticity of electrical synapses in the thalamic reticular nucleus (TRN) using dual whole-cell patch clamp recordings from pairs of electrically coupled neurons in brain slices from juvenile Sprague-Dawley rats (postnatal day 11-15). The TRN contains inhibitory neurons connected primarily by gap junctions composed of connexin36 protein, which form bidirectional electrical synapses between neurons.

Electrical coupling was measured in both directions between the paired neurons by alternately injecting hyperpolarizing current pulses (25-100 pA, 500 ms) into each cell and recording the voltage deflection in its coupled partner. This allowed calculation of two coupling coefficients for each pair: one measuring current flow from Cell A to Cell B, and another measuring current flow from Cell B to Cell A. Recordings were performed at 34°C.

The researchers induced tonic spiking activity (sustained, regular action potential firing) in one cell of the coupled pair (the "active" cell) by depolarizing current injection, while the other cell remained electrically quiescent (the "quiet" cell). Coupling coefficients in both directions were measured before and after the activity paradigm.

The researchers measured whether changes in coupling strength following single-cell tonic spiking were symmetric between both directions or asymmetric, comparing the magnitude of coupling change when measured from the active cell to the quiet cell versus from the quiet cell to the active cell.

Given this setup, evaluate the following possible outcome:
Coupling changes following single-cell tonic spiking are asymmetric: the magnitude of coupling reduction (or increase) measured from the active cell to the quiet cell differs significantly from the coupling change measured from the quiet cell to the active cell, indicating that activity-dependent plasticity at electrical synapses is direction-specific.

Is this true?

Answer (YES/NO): YES